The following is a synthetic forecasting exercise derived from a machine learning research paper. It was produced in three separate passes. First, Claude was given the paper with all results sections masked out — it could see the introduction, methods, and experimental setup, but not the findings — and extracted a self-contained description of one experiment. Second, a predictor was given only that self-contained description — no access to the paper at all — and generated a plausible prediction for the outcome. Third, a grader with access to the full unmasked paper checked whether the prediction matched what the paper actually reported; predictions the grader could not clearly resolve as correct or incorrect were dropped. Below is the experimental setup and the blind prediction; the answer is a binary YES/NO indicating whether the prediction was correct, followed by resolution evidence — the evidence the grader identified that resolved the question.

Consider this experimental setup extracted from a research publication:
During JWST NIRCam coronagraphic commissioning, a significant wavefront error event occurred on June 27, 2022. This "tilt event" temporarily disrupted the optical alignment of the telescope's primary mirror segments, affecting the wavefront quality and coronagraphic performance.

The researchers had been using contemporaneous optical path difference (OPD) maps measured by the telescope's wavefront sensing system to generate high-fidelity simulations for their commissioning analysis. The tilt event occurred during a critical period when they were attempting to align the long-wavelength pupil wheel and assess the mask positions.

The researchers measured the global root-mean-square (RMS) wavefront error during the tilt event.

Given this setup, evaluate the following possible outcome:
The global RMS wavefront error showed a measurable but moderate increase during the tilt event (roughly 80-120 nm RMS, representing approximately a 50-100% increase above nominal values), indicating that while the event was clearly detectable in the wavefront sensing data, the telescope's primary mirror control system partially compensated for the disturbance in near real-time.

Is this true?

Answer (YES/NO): NO